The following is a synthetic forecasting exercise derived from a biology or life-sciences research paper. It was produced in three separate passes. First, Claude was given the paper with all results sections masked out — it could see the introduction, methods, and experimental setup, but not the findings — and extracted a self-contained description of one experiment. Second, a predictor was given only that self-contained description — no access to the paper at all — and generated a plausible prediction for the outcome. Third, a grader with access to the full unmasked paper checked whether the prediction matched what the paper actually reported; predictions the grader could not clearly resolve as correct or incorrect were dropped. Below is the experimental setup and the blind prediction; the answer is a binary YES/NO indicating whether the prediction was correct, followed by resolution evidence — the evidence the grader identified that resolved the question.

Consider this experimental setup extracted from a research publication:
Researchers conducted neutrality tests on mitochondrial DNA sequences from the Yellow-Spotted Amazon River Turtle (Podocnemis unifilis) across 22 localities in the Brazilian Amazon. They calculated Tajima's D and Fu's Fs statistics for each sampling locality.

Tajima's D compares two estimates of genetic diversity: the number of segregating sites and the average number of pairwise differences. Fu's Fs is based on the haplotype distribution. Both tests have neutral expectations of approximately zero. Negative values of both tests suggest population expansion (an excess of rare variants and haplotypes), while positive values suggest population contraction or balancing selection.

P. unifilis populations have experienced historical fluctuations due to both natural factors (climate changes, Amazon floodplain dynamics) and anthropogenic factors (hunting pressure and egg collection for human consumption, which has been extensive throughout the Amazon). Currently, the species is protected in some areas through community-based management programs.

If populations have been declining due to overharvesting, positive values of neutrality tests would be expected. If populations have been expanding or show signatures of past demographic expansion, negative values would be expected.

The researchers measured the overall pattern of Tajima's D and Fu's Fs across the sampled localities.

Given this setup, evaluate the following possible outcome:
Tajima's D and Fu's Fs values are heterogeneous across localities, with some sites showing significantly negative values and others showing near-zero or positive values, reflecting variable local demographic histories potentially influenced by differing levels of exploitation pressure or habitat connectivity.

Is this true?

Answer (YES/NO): YES